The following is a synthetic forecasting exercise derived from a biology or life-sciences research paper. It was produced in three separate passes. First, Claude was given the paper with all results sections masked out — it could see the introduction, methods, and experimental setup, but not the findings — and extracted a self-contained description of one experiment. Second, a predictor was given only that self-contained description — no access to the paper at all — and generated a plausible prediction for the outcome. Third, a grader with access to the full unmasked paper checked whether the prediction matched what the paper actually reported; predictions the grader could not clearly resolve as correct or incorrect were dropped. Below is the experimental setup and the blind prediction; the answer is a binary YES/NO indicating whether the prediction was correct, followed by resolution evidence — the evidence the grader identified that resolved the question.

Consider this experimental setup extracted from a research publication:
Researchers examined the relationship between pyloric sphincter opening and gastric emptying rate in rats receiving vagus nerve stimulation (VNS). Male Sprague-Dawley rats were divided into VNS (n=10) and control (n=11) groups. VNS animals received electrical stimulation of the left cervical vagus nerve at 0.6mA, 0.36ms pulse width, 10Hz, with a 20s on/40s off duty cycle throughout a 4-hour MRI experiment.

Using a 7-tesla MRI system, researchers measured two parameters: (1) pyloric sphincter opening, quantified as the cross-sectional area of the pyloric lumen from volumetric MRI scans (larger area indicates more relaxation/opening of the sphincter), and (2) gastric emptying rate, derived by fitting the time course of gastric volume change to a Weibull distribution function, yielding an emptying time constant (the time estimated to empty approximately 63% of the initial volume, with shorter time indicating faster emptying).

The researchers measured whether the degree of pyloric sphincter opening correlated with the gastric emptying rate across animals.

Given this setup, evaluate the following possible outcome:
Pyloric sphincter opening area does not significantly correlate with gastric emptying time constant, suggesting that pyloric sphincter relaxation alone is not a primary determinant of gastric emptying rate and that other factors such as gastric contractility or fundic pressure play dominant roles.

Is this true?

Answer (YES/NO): NO